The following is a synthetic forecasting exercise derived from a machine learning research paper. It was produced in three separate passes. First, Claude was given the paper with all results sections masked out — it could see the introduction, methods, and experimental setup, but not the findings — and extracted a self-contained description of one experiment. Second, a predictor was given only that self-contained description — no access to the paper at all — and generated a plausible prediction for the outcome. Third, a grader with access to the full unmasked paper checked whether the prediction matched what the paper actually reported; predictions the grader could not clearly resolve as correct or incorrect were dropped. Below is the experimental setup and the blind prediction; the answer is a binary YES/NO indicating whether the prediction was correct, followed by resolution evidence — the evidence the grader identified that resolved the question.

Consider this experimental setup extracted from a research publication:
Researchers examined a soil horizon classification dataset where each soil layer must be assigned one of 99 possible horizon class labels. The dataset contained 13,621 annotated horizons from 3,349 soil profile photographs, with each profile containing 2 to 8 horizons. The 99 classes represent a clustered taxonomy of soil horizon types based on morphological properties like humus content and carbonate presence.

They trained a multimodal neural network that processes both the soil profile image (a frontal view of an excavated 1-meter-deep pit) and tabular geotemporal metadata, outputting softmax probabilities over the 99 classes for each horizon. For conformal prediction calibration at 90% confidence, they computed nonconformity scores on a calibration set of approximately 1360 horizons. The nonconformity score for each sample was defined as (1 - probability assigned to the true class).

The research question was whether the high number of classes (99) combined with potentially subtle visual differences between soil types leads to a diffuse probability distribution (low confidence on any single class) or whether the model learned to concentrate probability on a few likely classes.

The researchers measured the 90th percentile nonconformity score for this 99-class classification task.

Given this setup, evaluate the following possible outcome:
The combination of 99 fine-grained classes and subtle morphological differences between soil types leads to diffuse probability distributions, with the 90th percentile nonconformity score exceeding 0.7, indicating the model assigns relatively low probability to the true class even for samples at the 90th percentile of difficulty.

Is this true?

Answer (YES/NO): YES